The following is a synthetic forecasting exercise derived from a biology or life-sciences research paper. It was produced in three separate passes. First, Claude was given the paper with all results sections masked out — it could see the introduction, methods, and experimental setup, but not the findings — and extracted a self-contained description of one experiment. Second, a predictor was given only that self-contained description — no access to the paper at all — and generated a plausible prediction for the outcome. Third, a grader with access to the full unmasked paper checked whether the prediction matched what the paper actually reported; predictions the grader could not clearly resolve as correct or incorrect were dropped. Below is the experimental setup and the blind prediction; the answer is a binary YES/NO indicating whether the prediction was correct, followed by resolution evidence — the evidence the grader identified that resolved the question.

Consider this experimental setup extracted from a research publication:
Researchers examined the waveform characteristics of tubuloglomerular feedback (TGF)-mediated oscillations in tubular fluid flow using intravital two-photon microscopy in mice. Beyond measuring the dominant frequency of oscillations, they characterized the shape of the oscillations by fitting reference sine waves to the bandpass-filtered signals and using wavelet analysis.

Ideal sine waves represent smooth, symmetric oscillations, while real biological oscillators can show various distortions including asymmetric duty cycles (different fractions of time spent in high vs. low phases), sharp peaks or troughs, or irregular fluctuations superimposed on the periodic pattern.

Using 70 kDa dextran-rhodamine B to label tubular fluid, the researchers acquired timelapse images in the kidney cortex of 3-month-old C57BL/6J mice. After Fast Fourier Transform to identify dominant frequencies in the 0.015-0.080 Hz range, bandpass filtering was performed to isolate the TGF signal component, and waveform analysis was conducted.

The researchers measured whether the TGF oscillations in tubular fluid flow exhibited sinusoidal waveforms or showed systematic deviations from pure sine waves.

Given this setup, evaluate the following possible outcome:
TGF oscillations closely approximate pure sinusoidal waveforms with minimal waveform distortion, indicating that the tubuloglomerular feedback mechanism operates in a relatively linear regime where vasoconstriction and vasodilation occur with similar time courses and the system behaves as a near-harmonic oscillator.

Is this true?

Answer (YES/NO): NO